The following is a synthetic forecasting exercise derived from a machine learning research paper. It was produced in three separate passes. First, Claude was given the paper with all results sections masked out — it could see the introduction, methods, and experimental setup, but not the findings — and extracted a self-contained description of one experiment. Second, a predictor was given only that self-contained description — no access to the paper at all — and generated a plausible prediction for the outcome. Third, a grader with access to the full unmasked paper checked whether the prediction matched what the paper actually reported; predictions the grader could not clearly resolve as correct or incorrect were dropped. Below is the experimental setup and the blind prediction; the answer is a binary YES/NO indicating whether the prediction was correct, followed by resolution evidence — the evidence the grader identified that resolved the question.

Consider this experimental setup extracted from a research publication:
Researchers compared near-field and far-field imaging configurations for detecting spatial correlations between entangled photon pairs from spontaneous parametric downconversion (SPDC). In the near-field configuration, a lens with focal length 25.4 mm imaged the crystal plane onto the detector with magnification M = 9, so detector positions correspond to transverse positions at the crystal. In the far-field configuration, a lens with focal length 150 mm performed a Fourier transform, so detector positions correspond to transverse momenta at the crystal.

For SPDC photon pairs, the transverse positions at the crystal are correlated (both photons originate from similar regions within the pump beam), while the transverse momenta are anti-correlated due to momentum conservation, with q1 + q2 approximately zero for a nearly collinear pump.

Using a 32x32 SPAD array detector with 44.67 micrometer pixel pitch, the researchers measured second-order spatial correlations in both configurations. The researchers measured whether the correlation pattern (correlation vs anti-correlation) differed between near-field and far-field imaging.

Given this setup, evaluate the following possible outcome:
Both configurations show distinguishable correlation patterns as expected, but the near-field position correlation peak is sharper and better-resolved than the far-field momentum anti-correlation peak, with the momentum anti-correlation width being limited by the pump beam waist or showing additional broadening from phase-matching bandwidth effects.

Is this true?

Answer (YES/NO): NO